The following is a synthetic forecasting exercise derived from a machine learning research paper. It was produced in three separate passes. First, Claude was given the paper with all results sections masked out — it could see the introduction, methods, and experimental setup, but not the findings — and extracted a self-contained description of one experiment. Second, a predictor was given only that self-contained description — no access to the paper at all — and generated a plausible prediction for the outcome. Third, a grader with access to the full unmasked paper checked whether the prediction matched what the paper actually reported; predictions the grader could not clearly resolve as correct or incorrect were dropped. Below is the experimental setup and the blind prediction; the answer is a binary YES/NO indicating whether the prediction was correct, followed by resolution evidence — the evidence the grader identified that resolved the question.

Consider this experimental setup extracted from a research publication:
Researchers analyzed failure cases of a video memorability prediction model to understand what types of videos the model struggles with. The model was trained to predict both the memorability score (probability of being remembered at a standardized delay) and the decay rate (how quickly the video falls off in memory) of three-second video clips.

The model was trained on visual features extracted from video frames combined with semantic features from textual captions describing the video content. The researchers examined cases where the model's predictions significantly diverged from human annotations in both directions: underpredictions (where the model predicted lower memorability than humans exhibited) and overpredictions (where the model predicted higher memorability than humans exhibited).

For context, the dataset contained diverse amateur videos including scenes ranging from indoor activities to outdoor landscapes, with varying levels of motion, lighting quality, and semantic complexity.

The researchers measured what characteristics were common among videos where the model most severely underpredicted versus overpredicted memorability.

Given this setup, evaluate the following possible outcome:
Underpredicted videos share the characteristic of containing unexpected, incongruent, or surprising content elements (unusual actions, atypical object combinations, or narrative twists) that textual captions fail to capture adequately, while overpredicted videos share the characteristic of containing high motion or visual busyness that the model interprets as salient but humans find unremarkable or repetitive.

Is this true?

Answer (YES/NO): NO